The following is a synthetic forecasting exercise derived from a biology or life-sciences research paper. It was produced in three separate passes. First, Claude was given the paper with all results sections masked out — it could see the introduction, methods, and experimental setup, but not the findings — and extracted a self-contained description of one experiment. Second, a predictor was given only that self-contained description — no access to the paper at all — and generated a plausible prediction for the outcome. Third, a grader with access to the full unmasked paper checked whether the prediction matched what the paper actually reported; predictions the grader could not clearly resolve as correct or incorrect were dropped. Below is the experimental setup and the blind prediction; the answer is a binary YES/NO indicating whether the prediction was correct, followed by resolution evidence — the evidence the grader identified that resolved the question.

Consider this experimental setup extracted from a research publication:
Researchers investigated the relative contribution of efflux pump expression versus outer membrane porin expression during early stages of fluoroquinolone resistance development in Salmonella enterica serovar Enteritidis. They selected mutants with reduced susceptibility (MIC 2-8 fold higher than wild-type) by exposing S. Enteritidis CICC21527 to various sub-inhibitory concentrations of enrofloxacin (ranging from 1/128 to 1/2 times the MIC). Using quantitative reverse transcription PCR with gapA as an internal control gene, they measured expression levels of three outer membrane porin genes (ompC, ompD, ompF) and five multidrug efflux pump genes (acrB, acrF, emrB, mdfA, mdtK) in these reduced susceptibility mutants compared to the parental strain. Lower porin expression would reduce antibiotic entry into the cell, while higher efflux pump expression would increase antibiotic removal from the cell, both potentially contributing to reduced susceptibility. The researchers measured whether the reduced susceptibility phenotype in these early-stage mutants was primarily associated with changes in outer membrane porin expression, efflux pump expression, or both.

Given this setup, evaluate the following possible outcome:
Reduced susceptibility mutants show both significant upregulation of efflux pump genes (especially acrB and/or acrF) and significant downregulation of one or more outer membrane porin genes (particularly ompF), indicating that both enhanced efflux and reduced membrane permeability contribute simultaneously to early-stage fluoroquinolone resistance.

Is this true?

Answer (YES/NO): NO